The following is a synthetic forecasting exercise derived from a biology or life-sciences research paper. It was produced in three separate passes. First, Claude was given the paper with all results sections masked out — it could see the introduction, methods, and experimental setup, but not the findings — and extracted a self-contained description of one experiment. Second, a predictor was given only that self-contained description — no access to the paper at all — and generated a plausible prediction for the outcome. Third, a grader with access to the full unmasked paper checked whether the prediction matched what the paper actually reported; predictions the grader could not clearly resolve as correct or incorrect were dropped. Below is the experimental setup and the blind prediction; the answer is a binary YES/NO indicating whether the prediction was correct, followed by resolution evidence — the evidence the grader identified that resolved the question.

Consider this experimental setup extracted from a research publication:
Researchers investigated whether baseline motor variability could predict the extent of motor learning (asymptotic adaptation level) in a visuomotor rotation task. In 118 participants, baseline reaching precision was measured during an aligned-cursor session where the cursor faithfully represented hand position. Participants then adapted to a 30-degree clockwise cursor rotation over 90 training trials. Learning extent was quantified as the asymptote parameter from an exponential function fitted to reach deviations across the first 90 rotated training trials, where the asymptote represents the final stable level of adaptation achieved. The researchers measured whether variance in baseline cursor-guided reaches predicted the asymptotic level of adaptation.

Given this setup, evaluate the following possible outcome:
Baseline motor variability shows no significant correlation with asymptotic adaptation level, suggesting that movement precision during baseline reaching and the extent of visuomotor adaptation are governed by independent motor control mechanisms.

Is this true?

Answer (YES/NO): YES